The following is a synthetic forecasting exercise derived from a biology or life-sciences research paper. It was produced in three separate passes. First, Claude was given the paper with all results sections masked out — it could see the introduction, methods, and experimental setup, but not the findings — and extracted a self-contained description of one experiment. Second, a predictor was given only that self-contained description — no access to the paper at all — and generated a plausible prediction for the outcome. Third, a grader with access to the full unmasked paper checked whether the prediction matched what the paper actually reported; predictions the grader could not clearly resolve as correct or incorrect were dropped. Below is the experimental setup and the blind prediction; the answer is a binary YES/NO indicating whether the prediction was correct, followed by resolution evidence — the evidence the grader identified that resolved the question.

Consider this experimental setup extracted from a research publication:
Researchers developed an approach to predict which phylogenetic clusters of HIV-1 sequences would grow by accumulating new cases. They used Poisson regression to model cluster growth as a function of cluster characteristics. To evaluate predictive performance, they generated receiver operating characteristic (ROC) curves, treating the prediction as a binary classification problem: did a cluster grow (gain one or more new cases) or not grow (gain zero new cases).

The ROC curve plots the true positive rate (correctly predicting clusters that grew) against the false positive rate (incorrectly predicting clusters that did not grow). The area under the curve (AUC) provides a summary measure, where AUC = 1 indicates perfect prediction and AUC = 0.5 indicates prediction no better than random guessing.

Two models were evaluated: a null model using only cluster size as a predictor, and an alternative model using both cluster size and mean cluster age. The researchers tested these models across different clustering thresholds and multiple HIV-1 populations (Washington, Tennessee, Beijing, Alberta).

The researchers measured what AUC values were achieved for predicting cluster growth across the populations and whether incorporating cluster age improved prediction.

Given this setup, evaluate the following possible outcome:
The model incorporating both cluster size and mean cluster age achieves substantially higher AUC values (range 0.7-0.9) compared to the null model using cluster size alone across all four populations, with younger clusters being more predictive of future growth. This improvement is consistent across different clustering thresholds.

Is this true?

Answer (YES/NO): NO